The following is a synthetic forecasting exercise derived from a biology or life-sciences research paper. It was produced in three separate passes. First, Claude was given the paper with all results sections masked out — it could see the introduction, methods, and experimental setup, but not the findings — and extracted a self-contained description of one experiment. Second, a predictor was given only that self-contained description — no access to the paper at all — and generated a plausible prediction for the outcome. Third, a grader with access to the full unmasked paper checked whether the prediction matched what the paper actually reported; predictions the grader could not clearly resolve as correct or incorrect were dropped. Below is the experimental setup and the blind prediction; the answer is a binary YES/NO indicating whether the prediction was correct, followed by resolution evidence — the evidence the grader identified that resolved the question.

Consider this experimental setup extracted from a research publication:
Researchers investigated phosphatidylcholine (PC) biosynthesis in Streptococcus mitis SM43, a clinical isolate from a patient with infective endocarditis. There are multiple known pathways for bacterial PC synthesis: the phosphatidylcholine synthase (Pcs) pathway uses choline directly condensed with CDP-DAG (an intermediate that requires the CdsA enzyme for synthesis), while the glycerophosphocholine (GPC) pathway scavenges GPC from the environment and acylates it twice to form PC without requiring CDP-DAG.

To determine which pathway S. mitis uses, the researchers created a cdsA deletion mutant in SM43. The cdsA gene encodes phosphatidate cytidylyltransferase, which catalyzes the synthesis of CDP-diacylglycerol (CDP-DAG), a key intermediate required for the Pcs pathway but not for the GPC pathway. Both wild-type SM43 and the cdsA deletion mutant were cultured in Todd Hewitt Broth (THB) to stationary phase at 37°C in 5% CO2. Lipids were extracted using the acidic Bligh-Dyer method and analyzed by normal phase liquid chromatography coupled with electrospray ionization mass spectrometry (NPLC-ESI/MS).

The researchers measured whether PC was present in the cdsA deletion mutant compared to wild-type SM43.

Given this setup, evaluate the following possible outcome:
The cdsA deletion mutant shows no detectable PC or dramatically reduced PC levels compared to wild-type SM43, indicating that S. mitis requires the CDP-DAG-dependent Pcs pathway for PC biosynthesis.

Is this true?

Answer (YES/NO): NO